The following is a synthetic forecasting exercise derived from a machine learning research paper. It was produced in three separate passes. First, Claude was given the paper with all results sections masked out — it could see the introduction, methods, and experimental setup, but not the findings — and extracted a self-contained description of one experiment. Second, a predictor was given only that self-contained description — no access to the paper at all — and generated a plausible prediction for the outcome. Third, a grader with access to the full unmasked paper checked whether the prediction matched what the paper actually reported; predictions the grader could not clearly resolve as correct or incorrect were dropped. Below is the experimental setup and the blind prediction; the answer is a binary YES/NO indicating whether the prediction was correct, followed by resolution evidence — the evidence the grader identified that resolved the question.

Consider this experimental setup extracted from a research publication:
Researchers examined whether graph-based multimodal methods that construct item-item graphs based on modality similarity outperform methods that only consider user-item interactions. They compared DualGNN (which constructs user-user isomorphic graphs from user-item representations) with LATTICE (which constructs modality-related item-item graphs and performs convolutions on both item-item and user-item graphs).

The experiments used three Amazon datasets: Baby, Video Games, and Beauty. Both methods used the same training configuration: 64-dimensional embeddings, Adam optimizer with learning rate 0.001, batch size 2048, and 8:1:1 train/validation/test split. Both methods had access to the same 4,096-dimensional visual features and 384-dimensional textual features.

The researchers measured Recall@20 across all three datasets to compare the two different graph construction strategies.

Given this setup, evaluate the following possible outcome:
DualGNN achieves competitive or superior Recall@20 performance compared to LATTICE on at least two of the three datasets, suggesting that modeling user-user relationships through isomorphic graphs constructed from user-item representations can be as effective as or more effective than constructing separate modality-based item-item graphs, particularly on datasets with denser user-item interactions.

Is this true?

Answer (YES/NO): NO